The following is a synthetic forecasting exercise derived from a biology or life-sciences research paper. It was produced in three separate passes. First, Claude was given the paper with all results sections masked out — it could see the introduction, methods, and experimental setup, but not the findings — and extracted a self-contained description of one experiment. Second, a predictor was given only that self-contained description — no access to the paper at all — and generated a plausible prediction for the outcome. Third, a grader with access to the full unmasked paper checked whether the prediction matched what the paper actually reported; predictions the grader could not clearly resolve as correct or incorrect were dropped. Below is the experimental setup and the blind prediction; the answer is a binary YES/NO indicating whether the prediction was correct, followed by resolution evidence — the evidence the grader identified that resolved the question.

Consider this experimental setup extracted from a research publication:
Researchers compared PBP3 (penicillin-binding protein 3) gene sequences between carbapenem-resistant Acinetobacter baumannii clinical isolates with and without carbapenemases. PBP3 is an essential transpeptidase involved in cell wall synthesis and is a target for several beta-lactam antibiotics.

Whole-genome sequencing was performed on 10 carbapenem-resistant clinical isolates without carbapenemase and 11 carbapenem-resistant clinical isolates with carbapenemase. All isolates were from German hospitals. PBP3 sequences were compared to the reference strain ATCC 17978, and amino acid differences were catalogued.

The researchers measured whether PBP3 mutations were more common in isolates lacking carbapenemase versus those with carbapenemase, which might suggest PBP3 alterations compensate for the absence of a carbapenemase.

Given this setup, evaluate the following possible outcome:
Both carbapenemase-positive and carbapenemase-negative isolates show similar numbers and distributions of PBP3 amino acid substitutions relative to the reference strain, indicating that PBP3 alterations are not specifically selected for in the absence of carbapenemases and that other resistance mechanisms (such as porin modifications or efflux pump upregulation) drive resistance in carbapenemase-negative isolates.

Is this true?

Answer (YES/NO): NO